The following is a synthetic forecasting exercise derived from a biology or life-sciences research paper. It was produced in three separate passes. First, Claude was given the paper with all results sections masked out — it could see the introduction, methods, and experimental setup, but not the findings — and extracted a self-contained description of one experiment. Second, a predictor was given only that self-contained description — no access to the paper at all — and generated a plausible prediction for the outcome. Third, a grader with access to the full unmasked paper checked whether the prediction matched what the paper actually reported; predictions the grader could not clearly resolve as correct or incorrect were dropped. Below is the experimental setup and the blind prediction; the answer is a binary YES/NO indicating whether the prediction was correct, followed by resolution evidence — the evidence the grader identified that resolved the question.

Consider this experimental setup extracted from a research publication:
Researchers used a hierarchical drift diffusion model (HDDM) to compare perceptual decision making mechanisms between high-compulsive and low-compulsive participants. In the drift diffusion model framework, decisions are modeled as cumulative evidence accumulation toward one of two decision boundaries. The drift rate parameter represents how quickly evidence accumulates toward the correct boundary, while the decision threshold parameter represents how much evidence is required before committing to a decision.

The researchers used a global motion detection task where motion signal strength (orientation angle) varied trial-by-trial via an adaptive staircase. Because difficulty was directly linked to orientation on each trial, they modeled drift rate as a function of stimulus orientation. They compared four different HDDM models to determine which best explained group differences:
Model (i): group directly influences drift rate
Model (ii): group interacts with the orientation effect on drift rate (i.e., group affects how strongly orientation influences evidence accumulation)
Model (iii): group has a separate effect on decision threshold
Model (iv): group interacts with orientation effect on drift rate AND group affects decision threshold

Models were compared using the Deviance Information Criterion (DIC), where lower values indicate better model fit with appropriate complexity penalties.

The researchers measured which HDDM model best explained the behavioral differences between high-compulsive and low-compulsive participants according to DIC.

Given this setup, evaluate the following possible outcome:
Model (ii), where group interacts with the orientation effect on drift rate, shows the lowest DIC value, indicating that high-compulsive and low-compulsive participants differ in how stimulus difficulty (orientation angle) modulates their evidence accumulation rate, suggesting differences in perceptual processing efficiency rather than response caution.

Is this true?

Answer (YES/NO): YES